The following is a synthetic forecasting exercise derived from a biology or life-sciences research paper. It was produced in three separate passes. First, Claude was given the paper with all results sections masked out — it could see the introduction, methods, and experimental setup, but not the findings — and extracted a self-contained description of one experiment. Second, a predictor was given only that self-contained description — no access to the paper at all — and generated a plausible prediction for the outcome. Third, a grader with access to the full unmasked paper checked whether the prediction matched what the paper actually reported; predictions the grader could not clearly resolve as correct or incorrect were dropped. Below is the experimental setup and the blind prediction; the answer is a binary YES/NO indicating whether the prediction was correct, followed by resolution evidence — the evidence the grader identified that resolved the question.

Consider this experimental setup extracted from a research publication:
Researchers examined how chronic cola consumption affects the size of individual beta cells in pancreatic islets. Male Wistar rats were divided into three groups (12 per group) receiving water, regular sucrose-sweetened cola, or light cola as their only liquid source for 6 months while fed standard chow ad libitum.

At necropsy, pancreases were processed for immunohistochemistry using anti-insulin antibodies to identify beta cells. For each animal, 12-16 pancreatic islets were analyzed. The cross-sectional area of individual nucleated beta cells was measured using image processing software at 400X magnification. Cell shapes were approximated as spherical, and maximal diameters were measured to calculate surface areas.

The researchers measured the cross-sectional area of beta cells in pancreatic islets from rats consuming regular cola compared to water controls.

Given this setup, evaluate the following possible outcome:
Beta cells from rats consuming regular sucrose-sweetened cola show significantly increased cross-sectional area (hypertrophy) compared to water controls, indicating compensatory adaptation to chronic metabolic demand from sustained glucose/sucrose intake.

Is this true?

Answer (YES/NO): NO